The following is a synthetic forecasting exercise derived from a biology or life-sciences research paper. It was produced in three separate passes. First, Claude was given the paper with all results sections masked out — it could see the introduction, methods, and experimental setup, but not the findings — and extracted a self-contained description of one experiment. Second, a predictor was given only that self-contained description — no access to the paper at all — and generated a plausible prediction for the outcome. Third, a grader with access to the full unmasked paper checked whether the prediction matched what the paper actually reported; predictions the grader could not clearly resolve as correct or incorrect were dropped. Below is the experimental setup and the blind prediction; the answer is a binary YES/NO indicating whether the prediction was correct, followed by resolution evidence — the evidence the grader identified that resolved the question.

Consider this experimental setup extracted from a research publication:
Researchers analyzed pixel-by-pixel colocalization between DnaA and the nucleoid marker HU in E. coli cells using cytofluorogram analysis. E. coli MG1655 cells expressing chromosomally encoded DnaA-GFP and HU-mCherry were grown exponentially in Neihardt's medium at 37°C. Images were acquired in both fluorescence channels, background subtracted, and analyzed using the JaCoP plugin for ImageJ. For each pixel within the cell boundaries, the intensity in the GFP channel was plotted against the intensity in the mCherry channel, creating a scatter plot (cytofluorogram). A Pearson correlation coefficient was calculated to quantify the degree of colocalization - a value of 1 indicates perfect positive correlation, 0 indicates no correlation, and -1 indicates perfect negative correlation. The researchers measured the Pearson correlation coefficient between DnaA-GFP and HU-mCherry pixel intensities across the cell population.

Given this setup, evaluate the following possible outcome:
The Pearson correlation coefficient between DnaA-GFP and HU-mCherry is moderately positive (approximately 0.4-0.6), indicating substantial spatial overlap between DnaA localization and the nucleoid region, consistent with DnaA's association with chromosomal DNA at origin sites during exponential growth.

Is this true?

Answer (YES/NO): NO